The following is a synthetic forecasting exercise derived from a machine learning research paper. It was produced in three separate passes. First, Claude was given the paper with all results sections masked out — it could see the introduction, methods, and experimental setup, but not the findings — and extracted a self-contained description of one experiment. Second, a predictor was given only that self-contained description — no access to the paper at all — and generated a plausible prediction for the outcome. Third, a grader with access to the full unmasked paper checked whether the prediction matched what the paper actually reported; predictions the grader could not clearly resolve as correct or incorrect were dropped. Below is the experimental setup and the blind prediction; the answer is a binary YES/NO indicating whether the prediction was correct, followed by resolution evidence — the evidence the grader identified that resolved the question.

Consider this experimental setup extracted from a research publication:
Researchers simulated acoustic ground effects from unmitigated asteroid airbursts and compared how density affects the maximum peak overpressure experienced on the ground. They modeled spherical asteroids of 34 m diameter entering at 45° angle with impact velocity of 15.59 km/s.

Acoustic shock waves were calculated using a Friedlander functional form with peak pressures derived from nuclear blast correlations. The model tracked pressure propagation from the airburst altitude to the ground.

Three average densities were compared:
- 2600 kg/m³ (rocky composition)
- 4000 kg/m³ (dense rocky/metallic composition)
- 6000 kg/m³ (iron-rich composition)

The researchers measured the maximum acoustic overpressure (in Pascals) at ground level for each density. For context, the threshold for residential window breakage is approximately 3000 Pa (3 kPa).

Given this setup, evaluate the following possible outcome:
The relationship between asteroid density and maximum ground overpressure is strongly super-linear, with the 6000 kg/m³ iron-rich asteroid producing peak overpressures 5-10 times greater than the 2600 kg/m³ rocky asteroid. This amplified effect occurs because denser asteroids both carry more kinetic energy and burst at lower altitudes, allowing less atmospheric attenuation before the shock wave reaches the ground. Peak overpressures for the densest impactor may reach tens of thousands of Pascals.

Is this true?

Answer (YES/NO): YES